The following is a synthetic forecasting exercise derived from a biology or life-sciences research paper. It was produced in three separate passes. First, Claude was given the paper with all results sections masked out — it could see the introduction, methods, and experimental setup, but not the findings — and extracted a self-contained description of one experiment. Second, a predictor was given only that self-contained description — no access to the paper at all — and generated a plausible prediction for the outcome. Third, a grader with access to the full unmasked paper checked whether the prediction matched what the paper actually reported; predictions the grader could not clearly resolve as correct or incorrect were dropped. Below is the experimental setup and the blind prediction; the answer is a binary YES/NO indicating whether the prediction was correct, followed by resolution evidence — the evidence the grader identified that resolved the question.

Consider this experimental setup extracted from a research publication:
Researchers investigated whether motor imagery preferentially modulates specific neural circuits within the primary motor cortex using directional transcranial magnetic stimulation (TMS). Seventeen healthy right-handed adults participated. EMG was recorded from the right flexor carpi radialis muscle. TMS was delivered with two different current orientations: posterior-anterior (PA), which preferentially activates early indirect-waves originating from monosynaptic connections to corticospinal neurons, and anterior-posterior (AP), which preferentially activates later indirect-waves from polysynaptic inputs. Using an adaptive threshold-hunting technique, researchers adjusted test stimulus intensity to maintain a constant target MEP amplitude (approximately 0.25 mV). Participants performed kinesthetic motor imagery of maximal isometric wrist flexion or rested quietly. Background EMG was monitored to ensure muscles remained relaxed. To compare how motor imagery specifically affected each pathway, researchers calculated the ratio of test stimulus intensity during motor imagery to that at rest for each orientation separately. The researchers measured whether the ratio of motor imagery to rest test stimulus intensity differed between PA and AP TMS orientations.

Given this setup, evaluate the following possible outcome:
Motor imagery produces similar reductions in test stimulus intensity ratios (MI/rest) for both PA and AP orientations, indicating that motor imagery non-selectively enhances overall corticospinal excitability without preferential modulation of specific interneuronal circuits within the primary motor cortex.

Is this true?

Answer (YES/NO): NO